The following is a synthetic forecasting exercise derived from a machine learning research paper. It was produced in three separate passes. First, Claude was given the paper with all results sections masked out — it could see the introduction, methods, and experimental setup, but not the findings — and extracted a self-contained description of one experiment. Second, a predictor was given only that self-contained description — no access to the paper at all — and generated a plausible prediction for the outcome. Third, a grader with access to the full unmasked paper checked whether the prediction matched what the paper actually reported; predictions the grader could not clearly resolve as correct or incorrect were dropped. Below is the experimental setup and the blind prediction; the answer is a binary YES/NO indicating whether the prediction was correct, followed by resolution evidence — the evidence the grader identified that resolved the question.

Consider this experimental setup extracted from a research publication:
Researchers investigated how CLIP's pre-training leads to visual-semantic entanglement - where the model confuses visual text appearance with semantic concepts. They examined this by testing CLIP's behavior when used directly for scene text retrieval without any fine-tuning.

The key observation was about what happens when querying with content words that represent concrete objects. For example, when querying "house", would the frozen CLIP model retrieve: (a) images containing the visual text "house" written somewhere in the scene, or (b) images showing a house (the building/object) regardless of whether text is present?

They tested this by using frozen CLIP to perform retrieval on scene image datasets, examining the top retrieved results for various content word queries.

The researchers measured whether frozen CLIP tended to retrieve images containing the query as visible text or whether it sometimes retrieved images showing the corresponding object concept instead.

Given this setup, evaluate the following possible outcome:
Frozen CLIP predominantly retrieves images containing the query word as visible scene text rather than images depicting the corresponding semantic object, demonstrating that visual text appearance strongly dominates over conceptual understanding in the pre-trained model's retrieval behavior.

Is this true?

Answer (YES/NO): NO